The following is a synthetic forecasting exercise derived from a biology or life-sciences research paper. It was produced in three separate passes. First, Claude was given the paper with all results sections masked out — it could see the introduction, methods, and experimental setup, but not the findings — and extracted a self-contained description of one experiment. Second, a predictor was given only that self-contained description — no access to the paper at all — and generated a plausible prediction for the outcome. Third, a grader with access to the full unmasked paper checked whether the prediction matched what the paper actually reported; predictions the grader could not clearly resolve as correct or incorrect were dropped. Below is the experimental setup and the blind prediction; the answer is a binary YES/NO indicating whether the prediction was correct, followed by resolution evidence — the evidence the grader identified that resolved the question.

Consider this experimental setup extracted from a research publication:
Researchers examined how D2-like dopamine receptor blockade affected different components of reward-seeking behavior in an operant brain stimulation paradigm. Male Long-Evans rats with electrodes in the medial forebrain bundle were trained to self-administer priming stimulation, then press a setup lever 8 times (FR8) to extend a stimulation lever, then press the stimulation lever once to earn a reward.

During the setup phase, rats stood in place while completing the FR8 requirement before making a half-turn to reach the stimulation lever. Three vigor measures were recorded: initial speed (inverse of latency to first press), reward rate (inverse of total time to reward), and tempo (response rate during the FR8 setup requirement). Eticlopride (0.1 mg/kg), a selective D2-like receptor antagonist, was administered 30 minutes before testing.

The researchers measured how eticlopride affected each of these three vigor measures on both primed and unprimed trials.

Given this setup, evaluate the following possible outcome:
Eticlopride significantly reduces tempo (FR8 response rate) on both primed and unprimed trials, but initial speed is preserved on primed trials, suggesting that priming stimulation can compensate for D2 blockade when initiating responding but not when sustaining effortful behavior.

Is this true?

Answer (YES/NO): NO